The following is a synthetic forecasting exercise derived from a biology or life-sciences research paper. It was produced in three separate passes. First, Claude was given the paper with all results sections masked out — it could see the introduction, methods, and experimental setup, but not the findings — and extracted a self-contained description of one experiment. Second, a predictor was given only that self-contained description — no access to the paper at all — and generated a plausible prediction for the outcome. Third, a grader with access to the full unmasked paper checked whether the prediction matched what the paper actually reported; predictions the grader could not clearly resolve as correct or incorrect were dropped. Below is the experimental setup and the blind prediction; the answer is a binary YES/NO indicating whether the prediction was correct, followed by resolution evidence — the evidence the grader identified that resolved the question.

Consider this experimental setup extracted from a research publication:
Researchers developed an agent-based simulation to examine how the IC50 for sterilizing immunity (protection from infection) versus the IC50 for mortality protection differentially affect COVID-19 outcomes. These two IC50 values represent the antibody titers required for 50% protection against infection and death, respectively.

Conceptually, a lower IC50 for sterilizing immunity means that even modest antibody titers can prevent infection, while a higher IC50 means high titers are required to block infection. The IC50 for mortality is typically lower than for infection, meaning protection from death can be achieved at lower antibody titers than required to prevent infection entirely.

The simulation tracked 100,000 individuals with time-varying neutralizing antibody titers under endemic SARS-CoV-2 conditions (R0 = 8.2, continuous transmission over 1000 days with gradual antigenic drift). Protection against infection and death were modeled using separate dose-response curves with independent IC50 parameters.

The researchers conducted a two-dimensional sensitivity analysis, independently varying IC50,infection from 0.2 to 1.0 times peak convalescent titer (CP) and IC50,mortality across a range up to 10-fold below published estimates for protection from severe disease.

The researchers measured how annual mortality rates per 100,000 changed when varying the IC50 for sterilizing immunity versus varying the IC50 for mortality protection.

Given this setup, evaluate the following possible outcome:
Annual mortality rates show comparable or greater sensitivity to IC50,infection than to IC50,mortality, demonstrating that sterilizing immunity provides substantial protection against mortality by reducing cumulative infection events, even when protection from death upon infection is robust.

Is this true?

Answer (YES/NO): NO